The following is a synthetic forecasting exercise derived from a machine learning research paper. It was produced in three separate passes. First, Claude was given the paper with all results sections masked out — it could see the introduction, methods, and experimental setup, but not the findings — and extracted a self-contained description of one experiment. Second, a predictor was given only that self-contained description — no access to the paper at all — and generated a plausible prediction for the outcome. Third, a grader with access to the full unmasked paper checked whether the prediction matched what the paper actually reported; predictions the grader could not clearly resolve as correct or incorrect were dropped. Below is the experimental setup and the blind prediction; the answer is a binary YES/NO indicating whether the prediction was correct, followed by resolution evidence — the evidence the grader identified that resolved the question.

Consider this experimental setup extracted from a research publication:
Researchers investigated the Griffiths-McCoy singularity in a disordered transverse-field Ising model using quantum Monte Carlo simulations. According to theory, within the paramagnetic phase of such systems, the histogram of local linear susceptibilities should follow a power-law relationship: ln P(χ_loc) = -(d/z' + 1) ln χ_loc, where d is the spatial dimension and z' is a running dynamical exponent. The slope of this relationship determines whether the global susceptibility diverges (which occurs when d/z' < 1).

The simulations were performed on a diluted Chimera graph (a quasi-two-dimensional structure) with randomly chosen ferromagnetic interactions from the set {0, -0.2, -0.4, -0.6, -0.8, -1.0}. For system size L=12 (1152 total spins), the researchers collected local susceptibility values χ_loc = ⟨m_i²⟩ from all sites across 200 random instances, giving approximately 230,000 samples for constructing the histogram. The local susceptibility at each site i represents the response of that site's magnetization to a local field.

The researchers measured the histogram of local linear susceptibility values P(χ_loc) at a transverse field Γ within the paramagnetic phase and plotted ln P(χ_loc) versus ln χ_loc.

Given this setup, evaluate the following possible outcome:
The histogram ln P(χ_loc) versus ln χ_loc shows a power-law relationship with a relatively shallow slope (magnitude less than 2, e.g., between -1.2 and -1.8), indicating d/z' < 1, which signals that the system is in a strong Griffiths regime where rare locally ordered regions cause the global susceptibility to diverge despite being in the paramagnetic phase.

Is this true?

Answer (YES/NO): NO